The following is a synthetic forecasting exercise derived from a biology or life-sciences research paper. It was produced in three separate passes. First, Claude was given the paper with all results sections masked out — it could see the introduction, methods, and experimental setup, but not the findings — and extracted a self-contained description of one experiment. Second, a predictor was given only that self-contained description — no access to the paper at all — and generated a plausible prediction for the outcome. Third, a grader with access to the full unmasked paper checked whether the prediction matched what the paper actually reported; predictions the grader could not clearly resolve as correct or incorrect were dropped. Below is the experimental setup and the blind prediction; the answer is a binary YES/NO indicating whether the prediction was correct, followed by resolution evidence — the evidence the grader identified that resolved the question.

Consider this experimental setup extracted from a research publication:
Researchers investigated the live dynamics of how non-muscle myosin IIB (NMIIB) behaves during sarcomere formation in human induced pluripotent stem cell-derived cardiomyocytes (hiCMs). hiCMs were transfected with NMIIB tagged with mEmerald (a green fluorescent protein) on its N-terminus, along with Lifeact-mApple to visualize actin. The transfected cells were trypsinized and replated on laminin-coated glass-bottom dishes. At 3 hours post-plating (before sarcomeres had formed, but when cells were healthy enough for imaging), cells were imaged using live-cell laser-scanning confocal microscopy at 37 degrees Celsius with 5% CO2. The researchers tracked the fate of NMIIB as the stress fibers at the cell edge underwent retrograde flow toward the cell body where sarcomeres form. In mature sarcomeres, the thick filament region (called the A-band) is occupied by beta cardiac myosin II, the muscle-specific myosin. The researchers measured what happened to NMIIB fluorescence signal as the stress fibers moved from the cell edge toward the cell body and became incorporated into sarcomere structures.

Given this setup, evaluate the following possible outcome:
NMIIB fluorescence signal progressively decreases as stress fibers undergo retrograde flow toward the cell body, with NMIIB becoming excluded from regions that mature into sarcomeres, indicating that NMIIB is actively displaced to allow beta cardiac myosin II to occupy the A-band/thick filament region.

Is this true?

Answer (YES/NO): YES